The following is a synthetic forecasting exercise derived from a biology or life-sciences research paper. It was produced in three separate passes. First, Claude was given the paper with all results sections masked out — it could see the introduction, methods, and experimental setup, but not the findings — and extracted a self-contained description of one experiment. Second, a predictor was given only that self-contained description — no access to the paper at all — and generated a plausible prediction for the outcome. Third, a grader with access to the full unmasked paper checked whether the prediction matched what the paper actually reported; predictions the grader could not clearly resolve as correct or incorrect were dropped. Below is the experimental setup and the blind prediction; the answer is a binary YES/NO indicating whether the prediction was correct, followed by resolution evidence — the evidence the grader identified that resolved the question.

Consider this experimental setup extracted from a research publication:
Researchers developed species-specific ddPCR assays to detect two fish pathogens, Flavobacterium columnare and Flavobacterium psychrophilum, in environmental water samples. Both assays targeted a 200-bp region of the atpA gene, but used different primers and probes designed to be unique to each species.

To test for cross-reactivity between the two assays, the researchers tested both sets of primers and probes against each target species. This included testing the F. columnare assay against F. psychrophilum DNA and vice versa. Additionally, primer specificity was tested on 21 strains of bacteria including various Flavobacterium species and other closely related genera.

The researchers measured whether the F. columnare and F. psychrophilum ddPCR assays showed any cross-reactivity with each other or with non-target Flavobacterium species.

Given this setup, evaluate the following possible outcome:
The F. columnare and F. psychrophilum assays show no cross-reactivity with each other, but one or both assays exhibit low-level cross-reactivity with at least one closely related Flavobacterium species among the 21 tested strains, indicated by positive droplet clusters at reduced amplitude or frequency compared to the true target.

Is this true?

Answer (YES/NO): NO